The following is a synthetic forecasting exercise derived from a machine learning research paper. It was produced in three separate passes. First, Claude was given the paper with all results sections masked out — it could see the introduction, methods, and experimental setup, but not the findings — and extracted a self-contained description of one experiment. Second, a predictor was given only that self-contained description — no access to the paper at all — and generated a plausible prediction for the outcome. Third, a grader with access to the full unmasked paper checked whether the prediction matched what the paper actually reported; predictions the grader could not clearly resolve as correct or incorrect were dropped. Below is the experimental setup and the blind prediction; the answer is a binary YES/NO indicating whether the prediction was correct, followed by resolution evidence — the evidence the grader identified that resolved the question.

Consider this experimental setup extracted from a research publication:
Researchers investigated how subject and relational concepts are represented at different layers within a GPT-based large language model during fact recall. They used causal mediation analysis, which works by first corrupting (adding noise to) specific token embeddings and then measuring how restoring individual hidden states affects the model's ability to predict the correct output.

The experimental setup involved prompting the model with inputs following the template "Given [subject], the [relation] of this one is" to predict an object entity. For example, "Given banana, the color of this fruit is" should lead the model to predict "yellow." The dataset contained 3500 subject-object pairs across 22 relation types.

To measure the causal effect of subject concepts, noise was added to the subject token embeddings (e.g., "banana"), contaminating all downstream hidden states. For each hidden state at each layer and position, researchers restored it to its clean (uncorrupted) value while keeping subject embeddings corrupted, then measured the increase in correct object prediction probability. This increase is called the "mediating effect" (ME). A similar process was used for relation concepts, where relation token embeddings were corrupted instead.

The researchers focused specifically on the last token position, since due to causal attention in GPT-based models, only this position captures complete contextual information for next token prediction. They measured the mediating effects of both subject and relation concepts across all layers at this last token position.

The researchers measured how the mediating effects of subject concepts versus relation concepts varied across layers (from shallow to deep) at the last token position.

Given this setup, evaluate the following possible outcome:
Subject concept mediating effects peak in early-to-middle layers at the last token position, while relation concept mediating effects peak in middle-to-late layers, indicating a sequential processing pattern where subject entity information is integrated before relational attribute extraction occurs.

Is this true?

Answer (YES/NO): NO